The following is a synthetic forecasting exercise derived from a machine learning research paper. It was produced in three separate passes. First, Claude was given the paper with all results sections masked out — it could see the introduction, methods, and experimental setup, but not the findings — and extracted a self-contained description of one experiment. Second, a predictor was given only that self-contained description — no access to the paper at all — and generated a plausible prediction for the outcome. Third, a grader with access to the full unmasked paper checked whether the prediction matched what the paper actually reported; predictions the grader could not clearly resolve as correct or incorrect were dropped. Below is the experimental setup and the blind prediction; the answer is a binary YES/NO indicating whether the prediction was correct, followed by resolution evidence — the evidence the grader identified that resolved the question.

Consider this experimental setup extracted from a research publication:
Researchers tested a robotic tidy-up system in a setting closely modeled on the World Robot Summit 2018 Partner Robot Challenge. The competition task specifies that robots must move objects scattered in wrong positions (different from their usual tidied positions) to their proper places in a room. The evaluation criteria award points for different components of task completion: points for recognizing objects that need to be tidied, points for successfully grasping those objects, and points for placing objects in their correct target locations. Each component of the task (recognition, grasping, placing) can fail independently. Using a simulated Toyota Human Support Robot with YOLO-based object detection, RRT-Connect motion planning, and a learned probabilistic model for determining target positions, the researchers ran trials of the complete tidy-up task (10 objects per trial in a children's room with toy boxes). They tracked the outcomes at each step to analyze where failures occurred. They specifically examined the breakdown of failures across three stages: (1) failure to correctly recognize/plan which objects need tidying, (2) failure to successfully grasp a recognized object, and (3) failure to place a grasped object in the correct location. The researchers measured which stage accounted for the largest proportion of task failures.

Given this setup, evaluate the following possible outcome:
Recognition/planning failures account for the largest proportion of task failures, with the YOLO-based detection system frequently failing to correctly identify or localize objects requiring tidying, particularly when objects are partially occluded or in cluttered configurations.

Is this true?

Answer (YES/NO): NO